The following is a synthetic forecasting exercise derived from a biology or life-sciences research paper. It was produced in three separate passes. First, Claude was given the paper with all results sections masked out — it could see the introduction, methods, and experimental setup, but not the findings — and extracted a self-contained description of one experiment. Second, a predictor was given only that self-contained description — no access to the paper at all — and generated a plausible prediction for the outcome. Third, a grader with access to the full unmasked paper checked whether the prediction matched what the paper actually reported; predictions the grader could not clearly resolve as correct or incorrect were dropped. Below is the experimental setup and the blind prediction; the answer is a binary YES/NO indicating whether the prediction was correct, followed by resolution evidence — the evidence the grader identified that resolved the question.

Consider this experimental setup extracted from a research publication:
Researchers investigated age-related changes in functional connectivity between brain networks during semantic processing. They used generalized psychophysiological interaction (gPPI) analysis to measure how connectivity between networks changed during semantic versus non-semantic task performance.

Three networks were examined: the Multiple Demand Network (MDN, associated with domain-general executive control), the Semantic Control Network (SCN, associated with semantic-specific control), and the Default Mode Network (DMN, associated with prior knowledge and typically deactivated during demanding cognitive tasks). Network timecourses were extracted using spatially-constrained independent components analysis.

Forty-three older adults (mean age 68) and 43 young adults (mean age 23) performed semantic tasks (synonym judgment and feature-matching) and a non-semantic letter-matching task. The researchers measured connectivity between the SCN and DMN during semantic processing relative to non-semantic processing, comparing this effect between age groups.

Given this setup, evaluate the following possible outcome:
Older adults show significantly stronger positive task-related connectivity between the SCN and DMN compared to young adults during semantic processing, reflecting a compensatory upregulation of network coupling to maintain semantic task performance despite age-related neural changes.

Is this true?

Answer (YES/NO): NO